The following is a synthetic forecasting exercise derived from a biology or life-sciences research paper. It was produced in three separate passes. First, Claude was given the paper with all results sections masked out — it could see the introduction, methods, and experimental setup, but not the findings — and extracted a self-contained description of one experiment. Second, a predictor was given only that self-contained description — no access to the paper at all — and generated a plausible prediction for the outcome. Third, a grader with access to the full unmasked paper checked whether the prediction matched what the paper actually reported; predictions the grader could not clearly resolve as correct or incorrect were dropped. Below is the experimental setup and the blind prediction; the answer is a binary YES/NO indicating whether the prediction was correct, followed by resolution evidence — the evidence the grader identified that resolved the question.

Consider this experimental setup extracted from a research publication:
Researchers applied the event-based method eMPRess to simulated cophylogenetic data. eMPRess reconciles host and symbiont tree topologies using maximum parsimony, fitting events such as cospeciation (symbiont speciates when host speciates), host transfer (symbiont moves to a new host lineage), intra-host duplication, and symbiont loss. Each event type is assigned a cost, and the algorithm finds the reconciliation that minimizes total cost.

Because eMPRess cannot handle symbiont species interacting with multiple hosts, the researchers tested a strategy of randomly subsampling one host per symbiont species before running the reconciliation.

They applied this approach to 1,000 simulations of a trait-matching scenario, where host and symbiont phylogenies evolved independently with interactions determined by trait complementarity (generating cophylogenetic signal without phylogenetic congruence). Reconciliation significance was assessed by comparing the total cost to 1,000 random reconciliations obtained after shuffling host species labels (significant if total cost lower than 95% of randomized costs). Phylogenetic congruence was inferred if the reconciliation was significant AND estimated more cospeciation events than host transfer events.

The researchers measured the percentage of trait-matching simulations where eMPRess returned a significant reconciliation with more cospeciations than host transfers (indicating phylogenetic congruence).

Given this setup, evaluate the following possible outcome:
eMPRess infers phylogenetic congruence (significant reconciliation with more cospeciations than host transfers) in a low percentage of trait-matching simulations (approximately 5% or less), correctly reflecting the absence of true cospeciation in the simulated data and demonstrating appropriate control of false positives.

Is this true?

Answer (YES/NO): YES